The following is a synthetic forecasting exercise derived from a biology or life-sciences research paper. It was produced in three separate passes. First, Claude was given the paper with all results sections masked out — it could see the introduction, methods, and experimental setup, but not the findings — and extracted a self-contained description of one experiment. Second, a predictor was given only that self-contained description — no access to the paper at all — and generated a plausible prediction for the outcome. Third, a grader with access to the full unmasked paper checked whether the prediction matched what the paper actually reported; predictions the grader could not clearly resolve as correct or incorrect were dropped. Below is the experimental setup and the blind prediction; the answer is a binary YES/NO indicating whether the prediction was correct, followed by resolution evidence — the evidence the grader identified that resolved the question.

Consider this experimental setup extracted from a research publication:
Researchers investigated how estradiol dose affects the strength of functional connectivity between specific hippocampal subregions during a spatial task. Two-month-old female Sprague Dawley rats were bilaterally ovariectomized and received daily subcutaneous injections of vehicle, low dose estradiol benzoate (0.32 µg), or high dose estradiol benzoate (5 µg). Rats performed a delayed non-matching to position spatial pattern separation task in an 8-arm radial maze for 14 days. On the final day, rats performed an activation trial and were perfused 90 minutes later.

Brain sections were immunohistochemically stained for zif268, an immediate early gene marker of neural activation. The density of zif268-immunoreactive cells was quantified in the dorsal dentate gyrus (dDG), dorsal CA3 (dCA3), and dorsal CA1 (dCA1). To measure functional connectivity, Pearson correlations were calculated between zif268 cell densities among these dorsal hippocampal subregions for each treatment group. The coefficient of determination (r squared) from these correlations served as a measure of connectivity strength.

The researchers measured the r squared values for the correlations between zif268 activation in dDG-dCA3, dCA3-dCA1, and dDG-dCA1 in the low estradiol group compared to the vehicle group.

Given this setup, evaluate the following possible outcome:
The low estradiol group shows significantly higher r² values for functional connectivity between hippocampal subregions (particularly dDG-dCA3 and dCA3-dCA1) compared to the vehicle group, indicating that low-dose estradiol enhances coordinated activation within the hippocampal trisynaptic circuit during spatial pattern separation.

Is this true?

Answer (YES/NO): NO